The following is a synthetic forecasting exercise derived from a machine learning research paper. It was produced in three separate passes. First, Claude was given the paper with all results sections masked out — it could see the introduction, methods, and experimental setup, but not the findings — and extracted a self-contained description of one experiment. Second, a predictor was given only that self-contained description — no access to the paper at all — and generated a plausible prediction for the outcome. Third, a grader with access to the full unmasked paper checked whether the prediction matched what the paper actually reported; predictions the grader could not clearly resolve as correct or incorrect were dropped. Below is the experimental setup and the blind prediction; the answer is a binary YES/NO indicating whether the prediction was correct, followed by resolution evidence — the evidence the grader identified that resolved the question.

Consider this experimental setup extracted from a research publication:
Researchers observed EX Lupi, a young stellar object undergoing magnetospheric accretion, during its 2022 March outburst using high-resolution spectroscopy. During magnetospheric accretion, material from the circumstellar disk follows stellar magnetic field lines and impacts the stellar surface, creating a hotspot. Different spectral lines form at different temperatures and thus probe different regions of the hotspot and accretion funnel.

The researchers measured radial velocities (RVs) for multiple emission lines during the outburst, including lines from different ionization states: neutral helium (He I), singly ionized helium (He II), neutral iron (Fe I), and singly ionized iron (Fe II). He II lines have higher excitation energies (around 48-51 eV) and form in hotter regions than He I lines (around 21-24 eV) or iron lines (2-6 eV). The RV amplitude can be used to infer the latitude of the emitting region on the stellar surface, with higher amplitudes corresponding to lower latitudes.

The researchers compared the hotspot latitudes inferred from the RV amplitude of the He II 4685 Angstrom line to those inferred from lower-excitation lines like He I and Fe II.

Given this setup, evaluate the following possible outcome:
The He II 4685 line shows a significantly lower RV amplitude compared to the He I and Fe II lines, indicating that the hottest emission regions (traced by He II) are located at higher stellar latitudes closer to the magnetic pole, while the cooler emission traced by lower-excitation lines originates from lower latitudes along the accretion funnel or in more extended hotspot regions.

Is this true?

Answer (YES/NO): NO